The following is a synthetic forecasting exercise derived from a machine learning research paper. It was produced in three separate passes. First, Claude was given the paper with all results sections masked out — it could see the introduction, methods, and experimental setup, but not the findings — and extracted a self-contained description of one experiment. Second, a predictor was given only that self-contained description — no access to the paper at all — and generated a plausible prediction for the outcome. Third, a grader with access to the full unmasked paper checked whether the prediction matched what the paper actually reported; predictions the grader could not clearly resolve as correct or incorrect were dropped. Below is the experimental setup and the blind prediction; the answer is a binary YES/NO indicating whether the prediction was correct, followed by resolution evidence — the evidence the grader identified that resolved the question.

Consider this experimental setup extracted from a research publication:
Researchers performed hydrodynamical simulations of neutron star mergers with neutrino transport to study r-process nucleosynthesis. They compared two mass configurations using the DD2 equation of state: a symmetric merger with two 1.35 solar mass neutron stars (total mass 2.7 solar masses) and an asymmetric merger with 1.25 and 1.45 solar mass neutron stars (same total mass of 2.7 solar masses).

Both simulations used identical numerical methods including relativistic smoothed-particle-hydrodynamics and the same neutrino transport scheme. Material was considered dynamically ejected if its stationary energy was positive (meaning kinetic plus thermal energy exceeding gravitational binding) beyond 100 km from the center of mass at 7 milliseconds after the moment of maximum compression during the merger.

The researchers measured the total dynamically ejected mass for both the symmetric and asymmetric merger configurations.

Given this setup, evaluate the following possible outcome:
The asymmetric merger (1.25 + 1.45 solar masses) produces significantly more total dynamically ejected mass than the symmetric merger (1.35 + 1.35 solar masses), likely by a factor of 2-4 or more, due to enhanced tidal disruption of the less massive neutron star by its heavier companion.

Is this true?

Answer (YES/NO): NO